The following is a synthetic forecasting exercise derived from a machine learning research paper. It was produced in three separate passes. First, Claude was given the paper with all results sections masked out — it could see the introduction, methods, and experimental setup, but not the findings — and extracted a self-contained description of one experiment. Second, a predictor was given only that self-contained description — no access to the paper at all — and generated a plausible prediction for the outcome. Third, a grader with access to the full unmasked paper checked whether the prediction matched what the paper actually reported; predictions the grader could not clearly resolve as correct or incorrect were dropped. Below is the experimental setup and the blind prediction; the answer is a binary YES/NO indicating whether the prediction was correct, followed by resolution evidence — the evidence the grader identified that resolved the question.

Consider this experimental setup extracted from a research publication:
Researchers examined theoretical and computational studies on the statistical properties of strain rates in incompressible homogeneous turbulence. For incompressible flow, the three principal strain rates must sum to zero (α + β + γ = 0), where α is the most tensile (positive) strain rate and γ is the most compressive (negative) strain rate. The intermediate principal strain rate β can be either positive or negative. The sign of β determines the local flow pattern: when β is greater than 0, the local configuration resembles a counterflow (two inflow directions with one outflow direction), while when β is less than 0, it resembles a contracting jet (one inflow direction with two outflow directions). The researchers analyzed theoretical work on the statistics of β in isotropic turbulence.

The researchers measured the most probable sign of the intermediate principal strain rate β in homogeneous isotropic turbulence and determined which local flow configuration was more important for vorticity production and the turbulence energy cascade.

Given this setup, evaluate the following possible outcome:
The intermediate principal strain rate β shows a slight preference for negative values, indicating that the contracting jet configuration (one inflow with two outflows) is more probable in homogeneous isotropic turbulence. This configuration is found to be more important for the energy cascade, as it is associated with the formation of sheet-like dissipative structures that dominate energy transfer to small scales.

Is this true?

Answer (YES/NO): NO